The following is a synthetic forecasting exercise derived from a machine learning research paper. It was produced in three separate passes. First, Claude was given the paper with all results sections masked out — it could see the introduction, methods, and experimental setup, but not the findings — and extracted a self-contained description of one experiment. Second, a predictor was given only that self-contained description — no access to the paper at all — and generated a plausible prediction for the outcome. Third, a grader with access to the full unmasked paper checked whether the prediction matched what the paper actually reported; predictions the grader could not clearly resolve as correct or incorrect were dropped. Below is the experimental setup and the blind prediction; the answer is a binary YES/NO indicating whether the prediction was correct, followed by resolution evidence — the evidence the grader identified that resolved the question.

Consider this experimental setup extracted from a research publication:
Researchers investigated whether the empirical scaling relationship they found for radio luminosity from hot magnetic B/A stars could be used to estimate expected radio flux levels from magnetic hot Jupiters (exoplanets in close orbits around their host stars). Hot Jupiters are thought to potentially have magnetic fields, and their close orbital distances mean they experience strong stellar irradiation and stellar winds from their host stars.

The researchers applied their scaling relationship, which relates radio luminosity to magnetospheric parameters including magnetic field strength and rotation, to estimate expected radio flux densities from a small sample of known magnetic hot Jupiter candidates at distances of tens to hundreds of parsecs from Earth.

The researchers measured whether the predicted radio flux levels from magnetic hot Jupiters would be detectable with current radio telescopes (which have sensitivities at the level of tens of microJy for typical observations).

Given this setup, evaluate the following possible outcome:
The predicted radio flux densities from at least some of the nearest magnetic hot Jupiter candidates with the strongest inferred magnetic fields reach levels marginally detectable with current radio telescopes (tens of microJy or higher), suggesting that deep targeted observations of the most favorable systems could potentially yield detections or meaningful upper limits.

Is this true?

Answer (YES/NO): NO